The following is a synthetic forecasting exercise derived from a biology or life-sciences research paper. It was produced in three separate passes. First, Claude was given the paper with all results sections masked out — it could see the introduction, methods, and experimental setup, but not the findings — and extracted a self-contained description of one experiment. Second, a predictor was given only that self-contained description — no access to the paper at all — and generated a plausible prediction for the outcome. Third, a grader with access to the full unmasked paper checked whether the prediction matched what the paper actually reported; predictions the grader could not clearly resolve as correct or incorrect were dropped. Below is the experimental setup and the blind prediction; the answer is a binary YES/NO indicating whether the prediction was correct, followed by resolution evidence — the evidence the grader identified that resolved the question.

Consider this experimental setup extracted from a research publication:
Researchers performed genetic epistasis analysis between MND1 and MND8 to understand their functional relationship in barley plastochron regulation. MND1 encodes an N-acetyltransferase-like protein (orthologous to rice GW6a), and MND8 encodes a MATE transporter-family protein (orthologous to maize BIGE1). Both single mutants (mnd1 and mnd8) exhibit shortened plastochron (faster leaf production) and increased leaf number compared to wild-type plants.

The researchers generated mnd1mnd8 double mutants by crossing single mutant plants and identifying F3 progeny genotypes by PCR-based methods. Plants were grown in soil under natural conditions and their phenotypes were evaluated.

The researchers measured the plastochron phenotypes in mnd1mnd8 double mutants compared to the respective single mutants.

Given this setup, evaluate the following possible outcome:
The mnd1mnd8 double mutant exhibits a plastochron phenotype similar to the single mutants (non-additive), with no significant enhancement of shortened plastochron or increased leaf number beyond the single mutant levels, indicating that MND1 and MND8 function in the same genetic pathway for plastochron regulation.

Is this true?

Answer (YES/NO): NO